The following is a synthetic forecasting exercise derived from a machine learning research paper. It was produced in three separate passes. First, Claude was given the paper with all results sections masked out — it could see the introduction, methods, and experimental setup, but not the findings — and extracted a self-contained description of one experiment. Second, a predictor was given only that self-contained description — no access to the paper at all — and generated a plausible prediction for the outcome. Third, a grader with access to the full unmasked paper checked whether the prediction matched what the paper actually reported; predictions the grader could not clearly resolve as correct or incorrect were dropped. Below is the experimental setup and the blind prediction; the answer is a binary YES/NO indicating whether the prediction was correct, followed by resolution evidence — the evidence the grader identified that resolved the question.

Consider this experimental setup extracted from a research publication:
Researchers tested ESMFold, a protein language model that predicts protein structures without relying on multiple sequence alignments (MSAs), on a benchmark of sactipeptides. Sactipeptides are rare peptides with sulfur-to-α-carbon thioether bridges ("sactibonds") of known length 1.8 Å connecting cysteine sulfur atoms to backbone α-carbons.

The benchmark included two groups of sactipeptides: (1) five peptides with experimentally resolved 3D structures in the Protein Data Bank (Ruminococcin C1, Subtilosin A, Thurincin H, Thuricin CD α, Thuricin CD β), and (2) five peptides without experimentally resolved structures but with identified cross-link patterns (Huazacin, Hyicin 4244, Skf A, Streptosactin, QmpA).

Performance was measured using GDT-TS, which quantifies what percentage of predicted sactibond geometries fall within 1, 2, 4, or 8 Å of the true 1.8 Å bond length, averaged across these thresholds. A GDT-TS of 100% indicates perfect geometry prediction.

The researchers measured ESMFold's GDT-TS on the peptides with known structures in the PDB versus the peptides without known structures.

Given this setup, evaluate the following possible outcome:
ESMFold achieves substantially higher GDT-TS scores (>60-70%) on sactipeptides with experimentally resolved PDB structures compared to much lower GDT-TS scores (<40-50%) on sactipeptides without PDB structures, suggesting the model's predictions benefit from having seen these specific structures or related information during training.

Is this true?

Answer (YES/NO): NO